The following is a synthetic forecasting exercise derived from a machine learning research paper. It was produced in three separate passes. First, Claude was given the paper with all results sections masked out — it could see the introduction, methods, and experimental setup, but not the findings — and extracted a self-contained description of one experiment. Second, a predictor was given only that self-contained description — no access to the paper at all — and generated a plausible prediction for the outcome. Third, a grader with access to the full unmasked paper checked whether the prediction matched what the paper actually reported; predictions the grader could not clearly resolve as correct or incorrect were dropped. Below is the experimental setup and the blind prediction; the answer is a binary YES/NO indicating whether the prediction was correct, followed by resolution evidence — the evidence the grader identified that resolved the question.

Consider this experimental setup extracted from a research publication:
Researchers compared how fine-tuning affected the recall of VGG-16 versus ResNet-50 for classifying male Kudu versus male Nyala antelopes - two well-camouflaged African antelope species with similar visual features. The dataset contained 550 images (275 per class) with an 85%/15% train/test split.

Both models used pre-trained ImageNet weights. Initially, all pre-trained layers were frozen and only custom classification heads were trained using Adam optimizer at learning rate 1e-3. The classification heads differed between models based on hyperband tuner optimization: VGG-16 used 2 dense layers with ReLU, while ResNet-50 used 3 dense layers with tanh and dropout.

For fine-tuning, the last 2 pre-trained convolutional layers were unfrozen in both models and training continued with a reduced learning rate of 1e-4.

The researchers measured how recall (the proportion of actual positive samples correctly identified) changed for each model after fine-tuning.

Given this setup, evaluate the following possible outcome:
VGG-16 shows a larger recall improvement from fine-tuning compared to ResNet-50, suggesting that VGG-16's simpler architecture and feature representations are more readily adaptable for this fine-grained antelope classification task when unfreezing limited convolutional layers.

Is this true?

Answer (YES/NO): YES